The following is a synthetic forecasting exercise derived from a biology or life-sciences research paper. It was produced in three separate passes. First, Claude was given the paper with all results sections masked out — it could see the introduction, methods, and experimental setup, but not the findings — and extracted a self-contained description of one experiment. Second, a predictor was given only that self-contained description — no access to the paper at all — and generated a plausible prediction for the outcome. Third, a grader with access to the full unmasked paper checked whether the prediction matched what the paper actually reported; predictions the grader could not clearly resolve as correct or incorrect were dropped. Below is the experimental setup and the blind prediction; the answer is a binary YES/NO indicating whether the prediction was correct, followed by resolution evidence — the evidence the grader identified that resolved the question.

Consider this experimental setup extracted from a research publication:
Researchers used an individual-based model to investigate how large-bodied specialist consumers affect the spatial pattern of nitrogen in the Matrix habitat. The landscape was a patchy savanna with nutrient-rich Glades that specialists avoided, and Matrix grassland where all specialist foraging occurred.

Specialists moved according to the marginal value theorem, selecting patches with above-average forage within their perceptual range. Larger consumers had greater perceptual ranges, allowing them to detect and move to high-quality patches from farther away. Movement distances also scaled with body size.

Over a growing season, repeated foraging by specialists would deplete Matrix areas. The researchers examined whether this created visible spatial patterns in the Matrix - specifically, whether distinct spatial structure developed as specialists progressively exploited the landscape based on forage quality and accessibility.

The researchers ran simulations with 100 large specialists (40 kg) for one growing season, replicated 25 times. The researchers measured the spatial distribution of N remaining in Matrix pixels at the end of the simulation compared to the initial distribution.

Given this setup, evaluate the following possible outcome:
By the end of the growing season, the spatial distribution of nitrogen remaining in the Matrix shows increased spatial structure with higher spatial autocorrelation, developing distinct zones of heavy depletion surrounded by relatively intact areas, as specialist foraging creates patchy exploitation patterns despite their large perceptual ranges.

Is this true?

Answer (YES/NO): NO